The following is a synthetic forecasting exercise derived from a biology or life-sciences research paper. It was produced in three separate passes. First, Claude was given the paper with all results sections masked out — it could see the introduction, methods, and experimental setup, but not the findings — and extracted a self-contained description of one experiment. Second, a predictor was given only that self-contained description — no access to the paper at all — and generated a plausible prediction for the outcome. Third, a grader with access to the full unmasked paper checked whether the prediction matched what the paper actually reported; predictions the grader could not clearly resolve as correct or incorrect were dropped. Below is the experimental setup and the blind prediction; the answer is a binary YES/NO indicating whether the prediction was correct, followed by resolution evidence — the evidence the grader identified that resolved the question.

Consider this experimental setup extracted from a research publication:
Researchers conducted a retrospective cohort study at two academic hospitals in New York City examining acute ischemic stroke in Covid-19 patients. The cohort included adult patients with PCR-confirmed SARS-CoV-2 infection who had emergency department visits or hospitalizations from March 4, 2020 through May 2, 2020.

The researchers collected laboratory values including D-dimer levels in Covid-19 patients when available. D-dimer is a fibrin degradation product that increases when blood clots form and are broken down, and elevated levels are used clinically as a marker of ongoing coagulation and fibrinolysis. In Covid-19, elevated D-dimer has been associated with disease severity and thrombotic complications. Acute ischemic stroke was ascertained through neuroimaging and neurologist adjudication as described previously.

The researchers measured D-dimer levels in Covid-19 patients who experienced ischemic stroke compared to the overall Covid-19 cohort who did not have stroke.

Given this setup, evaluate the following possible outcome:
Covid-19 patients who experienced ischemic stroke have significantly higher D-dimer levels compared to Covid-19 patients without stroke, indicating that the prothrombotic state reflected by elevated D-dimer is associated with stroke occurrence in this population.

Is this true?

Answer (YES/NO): YES